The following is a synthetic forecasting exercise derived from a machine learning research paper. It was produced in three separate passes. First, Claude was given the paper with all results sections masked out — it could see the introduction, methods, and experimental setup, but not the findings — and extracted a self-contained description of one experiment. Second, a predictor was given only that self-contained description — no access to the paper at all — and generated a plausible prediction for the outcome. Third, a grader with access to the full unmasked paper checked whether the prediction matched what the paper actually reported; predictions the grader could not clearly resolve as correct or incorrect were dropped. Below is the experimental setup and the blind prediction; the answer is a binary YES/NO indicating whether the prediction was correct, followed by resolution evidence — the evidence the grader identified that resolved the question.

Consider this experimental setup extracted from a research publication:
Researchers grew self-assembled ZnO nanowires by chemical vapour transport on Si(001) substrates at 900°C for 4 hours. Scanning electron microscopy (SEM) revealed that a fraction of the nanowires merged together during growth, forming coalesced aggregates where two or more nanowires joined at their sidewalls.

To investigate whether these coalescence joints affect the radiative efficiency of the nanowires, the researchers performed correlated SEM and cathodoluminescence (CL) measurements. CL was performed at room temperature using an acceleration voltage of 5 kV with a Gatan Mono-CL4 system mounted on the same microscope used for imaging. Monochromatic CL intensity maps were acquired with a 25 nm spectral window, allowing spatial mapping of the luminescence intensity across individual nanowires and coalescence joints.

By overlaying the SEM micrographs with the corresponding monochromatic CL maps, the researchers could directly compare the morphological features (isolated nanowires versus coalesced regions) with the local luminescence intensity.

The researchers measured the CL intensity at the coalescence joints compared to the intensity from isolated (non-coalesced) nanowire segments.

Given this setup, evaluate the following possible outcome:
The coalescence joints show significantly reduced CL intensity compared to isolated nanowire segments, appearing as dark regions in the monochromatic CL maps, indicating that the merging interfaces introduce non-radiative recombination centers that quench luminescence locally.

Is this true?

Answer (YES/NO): YES